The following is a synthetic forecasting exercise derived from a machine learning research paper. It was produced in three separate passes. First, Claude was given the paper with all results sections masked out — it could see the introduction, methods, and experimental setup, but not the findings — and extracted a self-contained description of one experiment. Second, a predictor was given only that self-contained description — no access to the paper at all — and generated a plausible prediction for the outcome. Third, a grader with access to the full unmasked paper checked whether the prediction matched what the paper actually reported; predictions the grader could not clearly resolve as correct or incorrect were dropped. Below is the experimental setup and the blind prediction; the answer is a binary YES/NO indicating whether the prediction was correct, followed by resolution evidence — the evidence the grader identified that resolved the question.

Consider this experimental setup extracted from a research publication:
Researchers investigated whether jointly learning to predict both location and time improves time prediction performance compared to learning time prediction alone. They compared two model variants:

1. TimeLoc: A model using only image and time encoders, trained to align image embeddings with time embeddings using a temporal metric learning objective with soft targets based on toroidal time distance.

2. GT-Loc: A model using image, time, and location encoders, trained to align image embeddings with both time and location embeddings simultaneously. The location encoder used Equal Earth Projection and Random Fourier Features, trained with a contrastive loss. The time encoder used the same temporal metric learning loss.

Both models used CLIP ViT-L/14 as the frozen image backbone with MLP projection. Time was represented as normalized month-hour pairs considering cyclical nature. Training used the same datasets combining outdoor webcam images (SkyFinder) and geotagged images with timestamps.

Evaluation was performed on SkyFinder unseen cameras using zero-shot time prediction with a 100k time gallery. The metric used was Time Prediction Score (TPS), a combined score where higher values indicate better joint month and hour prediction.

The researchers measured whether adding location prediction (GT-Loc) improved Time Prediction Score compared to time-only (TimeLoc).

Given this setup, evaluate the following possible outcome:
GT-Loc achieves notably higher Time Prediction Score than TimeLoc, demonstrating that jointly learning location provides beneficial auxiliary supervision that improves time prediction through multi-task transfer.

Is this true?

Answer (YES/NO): YES